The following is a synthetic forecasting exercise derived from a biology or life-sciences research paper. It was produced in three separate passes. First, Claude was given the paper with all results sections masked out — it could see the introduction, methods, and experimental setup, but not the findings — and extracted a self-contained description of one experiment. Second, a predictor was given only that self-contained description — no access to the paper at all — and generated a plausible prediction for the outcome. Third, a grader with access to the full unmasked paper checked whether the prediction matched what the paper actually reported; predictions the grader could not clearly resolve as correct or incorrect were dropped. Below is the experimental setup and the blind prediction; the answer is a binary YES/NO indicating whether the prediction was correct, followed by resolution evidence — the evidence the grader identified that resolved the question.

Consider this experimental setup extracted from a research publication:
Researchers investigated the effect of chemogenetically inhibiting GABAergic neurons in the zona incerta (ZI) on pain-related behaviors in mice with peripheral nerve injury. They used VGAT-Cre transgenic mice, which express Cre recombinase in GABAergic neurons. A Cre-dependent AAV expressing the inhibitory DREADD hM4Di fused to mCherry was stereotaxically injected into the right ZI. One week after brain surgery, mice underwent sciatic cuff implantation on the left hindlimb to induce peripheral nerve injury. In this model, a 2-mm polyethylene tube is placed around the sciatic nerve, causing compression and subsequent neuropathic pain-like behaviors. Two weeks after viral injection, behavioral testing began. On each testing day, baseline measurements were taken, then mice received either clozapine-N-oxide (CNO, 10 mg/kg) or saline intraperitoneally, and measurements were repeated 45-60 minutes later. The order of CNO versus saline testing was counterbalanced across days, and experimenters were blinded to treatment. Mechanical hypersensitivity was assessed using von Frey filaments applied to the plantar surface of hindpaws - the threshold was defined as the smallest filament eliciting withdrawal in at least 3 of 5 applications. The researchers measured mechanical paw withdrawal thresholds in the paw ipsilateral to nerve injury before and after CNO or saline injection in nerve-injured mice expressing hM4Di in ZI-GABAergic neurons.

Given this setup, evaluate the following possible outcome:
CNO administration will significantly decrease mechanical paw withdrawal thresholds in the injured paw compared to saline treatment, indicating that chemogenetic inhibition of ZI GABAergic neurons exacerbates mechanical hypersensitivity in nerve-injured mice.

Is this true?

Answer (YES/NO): NO